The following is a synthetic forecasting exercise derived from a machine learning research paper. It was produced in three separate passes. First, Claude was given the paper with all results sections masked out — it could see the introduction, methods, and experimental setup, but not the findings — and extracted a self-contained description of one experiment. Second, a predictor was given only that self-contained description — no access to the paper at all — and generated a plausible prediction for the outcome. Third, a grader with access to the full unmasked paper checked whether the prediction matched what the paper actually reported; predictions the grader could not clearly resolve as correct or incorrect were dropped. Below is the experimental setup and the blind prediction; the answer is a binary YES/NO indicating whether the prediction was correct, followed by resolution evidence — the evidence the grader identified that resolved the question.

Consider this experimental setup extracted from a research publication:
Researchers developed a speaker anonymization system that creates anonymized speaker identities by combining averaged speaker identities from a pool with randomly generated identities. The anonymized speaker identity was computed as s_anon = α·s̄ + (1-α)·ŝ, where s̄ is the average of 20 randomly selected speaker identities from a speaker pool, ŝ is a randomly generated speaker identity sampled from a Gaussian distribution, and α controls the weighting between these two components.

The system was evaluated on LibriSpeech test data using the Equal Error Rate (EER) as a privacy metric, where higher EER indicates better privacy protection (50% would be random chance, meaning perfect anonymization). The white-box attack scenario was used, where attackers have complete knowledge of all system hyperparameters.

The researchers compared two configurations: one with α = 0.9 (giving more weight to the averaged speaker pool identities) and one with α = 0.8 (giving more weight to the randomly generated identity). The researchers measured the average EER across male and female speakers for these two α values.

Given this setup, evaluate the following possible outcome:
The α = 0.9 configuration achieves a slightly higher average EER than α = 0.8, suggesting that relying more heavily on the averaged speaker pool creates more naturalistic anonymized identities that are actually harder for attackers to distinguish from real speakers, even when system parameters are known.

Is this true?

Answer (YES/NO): NO